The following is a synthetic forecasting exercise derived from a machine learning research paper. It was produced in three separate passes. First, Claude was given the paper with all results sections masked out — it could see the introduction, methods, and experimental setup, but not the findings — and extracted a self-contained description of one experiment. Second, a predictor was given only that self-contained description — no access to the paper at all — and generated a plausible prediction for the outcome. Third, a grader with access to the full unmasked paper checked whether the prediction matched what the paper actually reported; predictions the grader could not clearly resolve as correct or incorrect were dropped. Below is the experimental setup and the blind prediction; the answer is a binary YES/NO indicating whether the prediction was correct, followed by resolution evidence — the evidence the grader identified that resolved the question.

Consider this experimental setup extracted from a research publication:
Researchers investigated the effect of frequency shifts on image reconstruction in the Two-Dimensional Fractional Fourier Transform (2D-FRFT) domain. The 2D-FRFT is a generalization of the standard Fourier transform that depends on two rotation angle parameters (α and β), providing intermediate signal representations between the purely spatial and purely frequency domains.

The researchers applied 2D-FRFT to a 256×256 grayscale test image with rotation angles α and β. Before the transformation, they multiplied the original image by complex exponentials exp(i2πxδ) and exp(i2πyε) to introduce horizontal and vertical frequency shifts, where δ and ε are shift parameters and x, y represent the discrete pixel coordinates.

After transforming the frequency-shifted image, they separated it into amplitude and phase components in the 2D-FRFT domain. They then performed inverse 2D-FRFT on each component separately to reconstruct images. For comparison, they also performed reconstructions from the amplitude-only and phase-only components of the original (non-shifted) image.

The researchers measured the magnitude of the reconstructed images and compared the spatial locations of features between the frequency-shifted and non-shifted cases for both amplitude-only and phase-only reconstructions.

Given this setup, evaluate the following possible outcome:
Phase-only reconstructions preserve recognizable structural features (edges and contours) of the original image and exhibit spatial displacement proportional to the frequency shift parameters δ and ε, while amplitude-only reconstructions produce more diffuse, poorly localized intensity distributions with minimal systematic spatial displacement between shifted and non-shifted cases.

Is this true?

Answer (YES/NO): NO